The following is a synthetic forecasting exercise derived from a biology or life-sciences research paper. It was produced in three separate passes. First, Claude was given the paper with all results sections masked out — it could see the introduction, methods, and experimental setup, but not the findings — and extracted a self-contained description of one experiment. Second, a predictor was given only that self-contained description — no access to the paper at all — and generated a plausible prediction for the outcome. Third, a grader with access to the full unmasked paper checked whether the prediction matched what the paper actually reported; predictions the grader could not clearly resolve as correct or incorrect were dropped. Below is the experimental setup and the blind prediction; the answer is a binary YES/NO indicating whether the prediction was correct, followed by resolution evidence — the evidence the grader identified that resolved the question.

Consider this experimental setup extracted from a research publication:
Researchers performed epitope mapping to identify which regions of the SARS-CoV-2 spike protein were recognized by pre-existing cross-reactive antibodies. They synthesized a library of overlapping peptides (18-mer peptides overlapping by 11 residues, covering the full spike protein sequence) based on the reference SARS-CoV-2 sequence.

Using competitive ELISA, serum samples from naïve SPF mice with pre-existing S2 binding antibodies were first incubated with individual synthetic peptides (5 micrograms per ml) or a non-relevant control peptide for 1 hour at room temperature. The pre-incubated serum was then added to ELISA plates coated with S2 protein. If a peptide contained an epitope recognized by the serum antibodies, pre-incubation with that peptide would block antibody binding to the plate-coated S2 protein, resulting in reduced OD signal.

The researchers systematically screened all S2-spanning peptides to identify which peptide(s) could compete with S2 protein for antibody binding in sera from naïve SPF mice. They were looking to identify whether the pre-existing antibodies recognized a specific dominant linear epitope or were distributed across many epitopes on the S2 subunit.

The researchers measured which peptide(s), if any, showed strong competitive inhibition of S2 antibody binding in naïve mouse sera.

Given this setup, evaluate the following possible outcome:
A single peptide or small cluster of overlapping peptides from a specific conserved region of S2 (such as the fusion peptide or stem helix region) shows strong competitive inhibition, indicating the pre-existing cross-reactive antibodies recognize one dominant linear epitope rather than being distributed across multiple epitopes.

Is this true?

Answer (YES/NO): YES